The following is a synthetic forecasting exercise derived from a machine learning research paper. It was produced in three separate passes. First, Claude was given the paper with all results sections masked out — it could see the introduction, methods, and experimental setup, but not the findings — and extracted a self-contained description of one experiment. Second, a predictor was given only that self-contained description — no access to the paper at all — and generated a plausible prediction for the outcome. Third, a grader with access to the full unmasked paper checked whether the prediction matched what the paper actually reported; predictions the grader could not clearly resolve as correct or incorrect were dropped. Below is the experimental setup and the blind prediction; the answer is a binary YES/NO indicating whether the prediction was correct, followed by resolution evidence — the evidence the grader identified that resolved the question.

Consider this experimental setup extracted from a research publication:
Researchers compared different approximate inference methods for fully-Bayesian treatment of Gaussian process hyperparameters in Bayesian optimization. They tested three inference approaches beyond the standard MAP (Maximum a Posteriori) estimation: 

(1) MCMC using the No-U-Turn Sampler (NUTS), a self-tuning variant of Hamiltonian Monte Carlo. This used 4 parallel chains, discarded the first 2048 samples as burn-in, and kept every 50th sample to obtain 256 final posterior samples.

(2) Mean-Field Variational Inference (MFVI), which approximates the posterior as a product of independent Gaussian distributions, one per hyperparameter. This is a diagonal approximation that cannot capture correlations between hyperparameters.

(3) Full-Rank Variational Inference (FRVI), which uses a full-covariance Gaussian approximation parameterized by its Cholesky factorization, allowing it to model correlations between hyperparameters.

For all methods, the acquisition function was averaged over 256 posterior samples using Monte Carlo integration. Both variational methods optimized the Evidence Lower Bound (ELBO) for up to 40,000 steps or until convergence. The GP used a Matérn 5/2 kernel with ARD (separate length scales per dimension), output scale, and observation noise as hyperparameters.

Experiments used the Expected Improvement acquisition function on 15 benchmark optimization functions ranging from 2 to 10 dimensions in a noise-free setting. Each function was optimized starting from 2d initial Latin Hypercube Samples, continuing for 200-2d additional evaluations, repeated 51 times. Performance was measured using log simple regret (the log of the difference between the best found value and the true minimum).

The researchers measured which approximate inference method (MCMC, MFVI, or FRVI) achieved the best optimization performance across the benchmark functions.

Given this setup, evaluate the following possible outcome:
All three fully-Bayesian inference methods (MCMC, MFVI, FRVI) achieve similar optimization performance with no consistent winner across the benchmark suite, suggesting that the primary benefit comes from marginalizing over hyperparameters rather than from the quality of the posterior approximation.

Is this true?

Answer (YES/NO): NO